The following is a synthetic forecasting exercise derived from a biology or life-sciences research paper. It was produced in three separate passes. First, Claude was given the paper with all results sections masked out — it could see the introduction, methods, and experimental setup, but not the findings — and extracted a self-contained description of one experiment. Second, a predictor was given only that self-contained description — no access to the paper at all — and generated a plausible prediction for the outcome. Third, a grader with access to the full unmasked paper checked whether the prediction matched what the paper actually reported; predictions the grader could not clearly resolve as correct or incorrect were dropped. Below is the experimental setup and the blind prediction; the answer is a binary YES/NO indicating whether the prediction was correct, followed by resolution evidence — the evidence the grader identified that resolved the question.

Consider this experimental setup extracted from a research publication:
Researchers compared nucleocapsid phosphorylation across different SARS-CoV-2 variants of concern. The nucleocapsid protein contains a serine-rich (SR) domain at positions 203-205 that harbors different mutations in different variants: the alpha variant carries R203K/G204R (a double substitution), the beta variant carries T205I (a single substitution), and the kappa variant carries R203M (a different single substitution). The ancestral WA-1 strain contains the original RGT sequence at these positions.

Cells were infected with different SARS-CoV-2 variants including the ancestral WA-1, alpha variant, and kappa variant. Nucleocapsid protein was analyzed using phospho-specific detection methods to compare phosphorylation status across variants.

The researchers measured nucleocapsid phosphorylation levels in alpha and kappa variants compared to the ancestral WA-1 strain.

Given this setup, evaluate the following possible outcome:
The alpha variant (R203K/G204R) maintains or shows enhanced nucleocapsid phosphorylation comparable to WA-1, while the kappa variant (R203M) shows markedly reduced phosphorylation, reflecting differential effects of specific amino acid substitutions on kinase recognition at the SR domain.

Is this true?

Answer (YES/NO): NO